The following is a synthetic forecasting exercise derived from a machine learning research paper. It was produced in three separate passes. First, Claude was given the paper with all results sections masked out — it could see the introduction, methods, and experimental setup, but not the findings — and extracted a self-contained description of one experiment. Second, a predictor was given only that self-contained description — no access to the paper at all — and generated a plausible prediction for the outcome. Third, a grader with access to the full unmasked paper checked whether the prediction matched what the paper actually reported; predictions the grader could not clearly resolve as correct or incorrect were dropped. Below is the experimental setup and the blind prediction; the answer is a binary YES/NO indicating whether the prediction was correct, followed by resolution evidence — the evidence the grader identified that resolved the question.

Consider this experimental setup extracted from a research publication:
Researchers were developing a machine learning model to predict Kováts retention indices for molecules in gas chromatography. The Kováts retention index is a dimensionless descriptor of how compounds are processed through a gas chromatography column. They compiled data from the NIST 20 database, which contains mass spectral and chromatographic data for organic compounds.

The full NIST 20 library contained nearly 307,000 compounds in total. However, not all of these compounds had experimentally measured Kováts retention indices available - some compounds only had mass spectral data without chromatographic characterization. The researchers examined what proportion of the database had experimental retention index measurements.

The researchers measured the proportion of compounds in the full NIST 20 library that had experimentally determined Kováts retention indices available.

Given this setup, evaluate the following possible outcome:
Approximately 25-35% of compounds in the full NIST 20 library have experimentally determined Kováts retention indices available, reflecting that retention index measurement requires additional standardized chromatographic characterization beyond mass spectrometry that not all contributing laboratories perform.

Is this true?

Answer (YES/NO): NO